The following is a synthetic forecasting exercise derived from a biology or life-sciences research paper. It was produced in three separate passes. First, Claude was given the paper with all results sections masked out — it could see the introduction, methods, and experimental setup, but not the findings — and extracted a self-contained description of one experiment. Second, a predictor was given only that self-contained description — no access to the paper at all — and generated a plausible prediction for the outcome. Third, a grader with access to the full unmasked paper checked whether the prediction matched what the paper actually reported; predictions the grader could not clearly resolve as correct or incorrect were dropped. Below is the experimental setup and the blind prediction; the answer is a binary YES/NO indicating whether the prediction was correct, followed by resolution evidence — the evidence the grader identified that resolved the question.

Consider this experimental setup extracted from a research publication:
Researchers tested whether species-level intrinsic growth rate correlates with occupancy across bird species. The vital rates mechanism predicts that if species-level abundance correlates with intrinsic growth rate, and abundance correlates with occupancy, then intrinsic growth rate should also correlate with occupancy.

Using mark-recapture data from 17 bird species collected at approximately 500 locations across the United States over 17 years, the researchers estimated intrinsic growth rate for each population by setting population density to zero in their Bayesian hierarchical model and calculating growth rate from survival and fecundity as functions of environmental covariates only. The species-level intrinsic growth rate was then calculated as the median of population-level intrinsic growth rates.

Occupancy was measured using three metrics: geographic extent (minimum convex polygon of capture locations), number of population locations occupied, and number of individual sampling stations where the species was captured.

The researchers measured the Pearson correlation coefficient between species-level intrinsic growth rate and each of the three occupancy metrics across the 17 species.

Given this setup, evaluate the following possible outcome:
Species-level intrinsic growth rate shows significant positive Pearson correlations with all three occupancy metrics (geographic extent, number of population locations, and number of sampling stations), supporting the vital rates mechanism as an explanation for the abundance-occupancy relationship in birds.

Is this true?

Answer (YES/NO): NO